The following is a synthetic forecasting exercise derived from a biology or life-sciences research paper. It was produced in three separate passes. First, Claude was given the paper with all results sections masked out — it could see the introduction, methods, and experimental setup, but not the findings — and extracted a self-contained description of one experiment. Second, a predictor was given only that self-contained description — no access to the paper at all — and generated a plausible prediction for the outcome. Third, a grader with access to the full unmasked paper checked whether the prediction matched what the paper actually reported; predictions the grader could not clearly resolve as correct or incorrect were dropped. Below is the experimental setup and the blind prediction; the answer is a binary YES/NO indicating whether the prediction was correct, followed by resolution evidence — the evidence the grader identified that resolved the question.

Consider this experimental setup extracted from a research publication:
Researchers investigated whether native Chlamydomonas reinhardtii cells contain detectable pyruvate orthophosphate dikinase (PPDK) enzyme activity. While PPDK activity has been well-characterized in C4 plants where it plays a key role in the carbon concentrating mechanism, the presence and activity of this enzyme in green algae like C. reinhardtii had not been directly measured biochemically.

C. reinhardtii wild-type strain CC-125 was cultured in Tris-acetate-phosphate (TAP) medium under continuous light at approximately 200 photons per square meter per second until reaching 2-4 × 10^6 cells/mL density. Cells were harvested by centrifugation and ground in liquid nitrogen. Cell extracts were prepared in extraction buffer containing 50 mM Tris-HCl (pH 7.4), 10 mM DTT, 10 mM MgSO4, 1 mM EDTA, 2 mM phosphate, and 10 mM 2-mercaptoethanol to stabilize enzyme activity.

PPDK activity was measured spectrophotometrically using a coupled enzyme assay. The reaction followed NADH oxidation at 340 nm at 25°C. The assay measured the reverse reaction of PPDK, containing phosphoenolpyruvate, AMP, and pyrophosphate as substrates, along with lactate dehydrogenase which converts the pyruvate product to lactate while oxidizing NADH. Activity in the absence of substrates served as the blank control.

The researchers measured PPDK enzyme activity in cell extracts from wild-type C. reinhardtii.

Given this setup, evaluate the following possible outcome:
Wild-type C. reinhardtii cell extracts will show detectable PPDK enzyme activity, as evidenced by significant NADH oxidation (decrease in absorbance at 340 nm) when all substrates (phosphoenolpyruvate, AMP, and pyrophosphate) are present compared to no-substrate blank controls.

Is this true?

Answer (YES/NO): YES